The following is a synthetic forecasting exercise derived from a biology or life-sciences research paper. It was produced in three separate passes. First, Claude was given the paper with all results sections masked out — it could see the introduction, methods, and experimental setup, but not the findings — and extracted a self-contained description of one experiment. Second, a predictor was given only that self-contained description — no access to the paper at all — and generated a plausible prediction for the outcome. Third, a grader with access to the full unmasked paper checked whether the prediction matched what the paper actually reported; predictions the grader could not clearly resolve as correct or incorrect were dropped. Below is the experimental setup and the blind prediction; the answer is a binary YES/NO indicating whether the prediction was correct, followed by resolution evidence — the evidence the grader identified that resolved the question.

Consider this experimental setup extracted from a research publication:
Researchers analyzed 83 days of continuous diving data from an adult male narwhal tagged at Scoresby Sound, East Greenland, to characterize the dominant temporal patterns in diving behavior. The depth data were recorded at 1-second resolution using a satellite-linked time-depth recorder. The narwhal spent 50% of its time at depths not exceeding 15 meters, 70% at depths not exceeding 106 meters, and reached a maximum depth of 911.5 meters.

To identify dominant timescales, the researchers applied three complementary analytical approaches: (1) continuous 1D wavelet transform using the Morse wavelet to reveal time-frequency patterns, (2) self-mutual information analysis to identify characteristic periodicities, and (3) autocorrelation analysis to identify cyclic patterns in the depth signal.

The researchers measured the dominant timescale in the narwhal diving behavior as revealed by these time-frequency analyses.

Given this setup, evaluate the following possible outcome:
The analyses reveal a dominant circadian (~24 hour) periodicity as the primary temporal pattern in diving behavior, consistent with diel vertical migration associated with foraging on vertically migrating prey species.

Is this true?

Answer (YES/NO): NO